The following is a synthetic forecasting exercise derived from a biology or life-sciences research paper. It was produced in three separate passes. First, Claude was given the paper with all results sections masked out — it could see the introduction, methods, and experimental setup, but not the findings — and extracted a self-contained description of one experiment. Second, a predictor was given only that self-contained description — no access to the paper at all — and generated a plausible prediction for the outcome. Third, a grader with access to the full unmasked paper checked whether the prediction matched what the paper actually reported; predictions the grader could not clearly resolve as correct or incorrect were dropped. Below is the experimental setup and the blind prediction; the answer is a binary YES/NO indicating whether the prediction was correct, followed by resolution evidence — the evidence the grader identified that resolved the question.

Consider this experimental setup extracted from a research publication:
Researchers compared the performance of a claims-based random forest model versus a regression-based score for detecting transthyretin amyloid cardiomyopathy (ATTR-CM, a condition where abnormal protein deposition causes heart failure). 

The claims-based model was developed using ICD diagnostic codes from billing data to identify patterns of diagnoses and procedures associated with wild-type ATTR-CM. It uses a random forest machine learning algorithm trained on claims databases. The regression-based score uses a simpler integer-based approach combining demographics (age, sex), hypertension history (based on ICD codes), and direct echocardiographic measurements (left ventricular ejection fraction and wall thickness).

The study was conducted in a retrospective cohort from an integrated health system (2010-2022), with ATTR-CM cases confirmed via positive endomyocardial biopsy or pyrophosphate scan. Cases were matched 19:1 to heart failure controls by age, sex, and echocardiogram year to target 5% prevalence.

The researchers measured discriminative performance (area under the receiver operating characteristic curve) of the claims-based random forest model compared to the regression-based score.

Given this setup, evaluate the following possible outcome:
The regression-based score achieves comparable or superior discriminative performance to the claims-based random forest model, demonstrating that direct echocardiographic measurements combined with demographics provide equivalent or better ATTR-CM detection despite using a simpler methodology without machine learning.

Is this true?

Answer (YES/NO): YES